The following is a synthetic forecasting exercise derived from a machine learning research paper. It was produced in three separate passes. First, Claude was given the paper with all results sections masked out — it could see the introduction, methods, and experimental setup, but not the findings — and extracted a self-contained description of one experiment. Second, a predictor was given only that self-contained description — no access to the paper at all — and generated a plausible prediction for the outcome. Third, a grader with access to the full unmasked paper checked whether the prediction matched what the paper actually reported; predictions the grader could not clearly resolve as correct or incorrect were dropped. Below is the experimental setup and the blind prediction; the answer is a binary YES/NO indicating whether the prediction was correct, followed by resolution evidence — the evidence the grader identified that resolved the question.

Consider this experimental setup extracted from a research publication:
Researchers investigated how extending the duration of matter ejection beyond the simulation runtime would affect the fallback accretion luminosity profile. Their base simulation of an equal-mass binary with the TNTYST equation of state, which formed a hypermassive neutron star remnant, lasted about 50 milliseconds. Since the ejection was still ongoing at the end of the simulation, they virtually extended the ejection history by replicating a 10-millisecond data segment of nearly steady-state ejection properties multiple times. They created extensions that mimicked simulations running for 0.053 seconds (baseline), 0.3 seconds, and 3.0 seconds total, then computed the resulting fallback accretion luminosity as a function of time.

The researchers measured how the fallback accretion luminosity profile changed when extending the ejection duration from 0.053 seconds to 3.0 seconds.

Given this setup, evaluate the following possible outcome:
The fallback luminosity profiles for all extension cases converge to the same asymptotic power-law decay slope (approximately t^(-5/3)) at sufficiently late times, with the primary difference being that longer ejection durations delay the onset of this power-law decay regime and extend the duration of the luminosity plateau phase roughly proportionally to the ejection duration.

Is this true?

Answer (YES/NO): YES